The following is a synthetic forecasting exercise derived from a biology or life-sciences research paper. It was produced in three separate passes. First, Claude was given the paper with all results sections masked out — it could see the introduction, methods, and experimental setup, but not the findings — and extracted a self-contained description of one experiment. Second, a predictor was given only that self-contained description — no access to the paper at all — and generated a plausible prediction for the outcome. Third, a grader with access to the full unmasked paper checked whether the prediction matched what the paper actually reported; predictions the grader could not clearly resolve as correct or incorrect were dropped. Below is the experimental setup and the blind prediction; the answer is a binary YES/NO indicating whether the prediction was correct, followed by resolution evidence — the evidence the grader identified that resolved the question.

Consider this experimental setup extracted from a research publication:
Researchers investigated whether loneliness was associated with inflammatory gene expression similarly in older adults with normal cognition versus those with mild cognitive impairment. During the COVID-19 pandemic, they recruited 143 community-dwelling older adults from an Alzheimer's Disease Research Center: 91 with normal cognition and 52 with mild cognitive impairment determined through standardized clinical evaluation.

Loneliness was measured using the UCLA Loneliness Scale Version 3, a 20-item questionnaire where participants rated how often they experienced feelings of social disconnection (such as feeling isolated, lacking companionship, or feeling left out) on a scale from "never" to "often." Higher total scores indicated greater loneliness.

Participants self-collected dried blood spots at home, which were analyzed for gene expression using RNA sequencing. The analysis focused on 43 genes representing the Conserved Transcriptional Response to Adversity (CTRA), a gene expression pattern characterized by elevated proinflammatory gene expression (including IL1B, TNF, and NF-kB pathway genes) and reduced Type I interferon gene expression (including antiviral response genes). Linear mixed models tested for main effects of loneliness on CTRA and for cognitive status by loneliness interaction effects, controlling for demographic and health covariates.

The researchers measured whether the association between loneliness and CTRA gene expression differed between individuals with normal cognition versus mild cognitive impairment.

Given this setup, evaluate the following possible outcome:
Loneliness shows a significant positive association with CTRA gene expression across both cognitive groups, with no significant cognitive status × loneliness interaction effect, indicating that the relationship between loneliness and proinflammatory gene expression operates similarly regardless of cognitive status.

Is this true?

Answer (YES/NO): NO